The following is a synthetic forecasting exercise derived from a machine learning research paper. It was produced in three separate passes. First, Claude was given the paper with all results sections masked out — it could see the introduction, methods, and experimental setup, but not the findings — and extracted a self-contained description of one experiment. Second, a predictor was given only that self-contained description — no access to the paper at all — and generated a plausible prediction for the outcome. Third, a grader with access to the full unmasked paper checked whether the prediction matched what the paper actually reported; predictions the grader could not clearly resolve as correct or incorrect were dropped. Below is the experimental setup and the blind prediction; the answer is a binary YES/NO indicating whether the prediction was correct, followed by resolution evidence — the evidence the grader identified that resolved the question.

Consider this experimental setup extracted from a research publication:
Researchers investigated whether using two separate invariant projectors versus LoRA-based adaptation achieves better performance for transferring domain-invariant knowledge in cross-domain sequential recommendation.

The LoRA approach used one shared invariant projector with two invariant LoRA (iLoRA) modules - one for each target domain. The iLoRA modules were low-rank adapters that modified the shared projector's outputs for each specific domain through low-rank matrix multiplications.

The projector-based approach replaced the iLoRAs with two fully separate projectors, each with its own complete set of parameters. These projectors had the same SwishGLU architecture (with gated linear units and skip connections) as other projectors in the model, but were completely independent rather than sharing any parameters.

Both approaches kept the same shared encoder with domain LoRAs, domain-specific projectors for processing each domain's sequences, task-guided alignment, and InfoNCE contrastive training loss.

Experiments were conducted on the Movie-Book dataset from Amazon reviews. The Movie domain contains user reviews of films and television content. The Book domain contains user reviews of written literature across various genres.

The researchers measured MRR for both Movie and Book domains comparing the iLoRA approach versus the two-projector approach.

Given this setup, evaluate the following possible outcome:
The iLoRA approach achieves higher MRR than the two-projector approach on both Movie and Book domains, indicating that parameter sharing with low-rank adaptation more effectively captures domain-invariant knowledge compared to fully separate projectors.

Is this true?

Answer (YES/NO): NO